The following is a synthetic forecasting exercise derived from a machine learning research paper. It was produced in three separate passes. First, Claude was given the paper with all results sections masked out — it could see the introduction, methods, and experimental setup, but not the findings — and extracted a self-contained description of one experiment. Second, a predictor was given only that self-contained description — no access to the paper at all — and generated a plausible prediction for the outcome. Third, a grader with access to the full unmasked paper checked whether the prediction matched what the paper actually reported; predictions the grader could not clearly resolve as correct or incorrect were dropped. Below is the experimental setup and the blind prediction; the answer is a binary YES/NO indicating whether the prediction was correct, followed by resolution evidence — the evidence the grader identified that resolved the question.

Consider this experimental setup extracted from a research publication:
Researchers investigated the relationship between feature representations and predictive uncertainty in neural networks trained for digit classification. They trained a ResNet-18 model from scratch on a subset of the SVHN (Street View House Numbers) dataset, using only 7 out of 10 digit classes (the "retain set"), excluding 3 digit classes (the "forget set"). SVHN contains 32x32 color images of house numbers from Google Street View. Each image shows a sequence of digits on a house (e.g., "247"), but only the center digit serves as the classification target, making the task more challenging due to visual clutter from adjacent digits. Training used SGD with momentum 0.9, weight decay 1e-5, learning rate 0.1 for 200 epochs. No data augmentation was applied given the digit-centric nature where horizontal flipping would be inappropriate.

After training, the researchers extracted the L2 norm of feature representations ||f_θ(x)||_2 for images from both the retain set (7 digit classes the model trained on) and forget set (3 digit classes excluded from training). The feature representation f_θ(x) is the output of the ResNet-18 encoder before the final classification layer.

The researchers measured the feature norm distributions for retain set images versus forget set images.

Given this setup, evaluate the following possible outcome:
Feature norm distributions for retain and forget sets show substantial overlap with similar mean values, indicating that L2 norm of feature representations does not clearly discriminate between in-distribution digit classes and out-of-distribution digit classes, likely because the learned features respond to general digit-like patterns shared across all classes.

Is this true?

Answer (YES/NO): NO